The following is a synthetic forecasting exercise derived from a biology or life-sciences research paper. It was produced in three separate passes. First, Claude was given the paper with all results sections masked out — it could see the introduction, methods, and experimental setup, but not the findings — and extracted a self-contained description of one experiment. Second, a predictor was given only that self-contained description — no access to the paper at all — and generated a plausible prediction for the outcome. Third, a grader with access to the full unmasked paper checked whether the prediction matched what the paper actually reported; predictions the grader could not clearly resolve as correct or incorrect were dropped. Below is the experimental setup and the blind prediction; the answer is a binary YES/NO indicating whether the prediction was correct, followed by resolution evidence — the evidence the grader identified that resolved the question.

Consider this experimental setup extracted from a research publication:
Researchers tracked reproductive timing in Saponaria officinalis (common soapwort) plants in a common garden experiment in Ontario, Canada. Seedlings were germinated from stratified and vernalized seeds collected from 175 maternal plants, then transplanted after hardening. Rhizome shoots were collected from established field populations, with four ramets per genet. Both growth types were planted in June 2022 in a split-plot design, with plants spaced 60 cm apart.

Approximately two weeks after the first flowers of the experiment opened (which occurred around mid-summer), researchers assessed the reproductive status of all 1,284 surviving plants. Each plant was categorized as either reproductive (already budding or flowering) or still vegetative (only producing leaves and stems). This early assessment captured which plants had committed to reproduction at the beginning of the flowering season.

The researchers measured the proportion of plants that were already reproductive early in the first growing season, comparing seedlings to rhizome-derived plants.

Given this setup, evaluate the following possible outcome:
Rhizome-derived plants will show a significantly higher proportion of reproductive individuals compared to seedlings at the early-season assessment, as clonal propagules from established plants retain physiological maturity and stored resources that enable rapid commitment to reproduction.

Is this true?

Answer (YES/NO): NO